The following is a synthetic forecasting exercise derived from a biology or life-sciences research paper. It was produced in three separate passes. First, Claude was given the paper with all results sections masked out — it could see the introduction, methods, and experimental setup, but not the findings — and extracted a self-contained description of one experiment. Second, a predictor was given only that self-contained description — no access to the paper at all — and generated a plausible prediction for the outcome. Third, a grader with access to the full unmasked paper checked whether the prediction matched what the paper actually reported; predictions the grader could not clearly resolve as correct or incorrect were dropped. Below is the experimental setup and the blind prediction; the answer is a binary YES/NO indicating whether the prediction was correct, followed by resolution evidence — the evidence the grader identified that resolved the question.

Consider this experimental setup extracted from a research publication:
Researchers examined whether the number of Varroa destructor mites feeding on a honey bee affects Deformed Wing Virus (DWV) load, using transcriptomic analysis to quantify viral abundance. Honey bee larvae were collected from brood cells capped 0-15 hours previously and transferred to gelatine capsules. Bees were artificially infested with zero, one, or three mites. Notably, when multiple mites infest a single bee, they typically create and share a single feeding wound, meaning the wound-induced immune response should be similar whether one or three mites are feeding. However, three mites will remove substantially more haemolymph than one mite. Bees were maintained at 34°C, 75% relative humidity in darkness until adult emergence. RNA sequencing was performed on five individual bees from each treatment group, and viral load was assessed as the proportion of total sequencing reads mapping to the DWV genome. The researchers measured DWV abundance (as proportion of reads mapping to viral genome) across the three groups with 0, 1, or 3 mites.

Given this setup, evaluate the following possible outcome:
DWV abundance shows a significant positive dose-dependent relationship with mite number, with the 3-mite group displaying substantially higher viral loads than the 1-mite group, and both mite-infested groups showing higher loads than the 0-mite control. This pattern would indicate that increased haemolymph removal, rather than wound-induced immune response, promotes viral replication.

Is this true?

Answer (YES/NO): YES